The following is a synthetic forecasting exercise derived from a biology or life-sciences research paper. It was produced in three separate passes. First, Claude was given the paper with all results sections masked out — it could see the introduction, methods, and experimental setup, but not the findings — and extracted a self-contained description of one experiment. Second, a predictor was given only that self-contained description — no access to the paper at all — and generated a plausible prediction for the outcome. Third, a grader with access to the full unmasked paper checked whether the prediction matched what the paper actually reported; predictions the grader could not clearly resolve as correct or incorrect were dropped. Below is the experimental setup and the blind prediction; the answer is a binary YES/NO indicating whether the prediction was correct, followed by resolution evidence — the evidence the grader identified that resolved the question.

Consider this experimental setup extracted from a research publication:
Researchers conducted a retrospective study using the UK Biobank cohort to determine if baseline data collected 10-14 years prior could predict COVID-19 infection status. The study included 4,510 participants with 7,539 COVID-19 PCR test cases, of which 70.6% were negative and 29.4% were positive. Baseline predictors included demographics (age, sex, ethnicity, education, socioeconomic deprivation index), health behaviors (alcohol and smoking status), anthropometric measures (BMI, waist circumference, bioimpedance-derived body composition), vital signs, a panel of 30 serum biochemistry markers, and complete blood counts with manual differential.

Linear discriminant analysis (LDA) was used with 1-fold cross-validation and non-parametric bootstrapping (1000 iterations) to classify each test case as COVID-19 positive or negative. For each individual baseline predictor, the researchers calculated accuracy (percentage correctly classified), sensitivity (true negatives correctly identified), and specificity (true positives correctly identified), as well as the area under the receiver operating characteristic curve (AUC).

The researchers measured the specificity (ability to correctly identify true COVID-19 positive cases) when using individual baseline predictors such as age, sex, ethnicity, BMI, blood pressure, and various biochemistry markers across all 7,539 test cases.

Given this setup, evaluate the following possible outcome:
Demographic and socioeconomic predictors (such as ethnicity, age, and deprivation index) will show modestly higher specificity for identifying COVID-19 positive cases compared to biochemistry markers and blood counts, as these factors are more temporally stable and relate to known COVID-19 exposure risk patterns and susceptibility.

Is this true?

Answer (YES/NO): NO